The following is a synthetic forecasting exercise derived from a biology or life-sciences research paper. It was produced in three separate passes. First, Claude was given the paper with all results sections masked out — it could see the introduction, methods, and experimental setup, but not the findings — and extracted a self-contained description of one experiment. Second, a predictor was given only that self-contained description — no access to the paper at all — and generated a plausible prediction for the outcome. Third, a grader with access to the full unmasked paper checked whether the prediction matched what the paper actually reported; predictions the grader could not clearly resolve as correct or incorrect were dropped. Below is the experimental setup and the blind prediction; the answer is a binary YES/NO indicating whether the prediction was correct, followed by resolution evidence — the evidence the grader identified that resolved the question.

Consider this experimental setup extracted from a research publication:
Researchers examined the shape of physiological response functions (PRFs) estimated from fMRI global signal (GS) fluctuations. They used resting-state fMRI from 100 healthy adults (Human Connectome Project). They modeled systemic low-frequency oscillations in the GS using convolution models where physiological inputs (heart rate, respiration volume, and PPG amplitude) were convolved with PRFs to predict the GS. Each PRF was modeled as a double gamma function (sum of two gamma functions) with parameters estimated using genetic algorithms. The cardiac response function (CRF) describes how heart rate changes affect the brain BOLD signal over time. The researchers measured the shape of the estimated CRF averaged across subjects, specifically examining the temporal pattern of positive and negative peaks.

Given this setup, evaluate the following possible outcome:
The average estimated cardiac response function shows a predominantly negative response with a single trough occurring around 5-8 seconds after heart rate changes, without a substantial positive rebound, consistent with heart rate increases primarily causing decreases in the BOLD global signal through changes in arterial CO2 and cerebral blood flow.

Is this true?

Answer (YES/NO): NO